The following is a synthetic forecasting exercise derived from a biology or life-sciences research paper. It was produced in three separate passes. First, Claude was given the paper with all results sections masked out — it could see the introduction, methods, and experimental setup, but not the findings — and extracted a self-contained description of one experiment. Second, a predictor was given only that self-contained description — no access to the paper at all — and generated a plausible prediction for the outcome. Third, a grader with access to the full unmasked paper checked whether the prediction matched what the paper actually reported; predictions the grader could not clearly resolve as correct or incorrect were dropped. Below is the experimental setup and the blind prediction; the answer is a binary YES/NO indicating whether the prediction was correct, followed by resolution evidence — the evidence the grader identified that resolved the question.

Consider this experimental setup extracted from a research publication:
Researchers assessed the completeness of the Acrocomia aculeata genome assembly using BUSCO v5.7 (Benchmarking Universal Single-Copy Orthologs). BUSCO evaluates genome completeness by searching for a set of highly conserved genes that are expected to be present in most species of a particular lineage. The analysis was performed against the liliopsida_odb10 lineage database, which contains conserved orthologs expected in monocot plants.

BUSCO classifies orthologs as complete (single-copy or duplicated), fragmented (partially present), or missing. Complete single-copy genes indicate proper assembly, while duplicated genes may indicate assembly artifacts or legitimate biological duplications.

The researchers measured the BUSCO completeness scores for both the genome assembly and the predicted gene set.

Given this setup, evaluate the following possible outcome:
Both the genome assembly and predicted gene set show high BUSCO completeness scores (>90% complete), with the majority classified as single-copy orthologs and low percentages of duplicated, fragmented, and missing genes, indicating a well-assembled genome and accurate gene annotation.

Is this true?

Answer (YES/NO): NO